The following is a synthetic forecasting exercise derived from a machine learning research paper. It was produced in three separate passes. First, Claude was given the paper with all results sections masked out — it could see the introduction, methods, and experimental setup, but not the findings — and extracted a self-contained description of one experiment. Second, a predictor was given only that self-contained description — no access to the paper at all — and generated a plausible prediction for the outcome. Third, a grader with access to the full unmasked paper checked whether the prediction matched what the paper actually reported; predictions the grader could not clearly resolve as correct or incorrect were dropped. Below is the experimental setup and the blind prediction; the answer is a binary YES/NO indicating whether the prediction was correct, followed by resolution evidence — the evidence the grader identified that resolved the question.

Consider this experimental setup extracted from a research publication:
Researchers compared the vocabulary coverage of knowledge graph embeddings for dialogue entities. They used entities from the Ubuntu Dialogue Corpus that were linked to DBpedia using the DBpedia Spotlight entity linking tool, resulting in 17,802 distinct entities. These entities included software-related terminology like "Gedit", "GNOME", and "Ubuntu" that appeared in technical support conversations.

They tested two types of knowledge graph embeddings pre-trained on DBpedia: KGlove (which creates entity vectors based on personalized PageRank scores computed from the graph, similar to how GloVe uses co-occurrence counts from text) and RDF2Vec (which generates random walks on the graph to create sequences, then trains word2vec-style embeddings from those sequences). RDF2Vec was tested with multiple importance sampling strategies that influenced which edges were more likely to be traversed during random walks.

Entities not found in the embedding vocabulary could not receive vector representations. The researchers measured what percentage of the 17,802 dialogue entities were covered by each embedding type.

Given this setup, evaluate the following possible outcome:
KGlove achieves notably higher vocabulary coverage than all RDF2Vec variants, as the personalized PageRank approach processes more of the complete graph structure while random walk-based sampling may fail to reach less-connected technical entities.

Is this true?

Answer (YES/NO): YES